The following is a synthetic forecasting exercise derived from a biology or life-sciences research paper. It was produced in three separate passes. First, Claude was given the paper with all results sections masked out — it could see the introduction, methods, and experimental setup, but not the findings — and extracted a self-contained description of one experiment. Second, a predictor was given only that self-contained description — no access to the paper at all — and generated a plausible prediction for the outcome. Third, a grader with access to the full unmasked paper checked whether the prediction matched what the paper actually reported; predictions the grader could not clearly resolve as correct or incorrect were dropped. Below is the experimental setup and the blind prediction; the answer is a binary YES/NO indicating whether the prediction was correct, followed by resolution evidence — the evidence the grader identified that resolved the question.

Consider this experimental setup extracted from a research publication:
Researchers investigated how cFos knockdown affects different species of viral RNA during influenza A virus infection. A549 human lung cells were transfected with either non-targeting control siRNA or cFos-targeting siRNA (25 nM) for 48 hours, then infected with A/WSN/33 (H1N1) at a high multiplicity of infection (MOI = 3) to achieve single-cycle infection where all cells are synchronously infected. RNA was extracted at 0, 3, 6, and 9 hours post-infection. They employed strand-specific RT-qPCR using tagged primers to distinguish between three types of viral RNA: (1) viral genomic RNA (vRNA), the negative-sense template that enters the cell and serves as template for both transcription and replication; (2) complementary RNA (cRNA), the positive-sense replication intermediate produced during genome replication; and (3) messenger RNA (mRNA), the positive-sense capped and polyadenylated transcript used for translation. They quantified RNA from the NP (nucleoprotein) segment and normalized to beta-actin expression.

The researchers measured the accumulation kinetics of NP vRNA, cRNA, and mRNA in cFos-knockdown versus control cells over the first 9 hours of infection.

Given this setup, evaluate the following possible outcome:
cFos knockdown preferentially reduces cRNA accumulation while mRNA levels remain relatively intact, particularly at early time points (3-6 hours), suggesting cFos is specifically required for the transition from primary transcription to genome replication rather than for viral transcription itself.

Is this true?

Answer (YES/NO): NO